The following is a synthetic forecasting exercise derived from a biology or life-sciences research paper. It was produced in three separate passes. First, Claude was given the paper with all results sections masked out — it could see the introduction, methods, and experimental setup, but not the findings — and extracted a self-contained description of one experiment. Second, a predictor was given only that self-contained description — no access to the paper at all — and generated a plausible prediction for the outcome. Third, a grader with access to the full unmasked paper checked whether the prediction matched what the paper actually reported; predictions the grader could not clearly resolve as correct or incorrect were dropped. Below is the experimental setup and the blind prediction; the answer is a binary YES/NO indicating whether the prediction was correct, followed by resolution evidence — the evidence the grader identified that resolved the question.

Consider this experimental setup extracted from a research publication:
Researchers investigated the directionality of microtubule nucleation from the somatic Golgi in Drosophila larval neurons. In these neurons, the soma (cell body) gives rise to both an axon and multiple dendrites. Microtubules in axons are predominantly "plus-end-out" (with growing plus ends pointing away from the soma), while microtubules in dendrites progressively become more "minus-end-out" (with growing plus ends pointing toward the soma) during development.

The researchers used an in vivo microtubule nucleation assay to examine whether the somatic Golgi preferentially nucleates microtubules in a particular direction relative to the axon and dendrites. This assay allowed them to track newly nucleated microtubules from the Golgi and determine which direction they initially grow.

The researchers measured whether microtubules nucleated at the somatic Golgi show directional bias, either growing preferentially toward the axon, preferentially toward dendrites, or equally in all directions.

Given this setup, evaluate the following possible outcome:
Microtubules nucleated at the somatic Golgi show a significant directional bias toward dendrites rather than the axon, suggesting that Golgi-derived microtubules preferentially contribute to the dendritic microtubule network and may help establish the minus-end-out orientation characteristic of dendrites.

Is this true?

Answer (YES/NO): NO